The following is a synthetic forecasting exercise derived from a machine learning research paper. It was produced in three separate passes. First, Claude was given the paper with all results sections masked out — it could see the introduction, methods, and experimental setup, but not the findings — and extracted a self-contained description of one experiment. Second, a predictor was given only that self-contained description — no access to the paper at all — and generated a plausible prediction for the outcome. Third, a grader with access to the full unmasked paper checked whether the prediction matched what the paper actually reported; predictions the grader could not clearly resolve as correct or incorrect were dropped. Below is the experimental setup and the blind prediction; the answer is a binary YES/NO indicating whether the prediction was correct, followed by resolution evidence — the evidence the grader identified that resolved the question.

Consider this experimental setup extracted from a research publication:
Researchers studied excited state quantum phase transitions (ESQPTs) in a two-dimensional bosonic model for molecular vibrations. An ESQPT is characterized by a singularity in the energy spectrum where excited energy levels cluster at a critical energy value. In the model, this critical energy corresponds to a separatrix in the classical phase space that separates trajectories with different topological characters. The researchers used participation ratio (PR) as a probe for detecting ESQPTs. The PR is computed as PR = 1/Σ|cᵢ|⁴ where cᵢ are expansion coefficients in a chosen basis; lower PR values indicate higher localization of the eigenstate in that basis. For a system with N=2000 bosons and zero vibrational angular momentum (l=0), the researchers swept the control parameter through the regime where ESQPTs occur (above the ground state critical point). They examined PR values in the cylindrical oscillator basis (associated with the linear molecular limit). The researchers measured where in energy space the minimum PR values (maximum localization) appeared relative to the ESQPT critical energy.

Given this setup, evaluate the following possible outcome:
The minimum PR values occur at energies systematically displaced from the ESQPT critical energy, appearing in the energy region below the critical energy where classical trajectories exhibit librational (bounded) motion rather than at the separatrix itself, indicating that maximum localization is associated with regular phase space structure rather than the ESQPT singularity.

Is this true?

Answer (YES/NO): NO